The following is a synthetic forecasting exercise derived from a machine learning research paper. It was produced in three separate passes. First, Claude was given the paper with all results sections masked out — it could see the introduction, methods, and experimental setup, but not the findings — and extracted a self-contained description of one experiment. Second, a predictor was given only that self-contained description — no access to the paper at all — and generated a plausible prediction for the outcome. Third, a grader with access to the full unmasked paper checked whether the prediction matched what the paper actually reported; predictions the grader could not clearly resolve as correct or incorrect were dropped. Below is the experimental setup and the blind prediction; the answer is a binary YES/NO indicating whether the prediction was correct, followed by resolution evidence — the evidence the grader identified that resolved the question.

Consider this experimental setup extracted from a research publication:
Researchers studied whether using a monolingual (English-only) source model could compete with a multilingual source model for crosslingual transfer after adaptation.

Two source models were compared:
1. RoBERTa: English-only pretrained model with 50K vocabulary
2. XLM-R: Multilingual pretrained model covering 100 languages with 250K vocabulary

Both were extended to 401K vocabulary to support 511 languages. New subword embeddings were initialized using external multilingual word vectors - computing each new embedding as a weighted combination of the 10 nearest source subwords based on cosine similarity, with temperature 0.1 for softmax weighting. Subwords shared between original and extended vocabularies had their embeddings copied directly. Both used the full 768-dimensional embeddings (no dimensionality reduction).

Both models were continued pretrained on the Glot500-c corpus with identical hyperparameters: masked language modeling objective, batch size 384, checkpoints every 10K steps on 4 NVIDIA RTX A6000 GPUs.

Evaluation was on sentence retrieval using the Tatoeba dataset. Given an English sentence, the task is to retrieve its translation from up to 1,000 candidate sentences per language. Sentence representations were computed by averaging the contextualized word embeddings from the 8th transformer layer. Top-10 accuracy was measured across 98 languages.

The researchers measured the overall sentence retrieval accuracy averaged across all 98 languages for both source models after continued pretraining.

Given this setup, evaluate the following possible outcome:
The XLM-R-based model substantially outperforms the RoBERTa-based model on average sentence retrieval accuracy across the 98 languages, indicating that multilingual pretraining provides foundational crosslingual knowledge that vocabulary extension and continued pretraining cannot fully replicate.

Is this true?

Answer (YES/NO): YES